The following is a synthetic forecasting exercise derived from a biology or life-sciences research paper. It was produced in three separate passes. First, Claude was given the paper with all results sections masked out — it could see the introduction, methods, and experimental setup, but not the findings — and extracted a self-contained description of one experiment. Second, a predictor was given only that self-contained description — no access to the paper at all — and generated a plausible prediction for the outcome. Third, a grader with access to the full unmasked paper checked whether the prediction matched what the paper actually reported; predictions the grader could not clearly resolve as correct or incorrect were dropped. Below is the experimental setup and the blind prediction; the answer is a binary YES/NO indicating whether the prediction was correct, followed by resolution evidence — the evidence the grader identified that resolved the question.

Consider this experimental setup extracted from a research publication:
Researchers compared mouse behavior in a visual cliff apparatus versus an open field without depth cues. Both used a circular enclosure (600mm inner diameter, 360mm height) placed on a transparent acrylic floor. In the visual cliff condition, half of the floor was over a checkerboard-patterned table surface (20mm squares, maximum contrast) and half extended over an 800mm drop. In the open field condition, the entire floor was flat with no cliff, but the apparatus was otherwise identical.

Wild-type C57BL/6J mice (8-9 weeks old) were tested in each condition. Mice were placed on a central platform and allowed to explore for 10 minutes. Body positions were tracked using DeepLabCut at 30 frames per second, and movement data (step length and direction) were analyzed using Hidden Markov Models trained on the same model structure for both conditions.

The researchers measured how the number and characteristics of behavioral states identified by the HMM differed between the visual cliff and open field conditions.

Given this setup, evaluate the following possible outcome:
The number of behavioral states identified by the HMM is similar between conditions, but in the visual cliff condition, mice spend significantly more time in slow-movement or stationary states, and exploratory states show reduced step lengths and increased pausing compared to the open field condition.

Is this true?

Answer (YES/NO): NO